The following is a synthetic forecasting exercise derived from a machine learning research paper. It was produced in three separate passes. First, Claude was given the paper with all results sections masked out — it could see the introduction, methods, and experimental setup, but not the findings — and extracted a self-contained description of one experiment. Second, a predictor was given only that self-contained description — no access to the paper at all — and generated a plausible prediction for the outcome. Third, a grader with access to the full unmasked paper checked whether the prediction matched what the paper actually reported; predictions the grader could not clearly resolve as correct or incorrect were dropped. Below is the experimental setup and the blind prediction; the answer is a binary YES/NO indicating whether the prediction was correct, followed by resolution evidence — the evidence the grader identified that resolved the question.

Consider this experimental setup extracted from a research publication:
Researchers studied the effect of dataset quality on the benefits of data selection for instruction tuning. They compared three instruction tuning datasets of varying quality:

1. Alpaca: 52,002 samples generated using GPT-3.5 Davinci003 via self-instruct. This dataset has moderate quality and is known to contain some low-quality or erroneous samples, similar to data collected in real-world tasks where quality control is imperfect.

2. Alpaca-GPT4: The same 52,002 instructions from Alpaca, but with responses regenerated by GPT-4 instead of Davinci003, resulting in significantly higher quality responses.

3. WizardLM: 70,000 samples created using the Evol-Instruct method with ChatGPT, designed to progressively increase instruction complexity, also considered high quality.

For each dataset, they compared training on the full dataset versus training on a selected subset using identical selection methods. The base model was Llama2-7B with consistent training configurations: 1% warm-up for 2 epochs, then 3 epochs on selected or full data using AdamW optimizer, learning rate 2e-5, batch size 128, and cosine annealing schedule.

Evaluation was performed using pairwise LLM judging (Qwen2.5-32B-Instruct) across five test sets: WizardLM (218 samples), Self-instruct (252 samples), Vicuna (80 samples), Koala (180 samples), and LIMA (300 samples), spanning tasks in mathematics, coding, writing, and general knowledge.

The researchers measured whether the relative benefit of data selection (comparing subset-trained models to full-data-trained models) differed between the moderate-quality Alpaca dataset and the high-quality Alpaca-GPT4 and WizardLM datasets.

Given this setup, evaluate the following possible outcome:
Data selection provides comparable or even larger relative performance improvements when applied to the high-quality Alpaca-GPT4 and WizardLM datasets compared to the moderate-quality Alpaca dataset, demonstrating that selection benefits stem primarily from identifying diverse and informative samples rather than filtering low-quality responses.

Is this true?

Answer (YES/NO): NO